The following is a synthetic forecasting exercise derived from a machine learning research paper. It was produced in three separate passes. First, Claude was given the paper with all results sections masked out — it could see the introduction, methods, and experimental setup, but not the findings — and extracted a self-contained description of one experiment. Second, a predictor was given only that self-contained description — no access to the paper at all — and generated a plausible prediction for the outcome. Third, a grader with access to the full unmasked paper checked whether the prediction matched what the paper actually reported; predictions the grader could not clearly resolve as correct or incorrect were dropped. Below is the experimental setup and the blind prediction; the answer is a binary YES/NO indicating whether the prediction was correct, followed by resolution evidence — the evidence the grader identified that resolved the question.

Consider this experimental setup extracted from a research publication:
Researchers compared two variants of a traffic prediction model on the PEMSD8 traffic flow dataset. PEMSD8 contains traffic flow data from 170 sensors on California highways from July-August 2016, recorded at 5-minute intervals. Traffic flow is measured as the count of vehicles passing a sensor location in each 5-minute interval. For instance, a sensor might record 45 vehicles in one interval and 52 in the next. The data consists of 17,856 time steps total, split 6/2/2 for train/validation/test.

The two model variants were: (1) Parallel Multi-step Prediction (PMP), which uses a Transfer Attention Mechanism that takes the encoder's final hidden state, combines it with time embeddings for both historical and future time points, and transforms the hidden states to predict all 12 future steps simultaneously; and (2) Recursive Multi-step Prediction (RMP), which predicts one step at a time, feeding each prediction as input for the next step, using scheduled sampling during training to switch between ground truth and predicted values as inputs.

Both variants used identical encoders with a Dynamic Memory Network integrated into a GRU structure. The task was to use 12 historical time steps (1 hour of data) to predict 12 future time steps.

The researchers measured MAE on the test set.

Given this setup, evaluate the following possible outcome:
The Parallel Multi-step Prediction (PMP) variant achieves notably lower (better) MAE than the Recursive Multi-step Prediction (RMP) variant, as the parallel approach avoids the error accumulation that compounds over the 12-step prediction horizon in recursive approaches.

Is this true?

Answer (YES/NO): NO